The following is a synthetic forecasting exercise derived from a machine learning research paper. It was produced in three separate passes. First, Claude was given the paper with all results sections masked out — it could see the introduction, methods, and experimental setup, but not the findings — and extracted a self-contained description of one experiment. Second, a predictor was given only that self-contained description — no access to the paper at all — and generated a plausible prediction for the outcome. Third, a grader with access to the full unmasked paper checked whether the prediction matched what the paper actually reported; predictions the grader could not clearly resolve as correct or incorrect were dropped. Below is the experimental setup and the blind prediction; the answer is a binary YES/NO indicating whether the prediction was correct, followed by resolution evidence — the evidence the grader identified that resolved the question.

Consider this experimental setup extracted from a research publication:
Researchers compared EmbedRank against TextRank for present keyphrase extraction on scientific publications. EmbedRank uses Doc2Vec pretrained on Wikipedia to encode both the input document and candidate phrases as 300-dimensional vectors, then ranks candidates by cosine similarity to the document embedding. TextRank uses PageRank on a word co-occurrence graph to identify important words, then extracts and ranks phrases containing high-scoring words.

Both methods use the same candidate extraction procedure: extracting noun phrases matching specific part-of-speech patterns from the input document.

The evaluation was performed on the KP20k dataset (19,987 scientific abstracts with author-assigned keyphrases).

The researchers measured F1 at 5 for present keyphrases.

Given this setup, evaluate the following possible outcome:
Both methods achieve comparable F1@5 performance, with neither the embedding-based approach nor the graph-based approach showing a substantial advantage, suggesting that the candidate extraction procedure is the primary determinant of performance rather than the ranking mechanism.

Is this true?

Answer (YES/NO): NO